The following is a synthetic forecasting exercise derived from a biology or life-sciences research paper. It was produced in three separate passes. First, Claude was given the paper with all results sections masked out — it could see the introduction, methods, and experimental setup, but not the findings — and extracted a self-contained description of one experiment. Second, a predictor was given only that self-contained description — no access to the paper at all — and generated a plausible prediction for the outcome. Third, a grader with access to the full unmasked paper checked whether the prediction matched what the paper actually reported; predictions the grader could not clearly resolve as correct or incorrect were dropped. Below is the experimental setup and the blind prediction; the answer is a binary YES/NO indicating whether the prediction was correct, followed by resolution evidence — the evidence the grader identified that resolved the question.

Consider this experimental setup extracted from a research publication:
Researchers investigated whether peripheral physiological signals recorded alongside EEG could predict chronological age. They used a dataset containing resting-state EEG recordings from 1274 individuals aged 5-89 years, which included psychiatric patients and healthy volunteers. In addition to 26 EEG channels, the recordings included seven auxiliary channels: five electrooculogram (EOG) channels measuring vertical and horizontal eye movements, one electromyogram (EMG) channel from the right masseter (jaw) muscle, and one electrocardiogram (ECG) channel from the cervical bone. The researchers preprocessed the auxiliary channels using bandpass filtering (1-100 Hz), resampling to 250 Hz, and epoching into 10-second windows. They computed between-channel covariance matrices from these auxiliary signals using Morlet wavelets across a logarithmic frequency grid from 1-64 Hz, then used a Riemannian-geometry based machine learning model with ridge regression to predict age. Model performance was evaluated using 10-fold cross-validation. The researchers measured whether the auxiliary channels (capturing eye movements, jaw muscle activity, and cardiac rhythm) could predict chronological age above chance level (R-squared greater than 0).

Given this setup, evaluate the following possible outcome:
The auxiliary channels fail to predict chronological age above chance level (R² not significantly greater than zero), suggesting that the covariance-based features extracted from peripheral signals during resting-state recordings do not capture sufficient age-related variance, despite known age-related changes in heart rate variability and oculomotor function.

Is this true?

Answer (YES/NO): NO